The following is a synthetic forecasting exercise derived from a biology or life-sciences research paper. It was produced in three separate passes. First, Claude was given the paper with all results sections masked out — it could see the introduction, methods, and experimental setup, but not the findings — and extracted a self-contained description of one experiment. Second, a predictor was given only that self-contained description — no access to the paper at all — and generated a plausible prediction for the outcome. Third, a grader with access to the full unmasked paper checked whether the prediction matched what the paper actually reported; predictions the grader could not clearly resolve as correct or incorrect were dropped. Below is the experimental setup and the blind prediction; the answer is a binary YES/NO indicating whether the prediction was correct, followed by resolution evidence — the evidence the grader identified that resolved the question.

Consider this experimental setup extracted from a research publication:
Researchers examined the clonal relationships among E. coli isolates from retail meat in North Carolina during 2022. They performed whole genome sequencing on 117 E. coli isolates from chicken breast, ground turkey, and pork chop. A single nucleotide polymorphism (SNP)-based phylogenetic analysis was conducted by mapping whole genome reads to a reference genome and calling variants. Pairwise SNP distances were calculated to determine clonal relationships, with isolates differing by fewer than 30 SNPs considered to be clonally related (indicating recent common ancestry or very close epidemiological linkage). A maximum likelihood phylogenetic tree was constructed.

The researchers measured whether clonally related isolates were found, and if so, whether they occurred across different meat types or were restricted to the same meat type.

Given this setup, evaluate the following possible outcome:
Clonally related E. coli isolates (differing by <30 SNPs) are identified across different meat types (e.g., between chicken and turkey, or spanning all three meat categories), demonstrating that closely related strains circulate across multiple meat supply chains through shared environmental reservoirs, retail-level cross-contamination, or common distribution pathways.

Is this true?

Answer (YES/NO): NO